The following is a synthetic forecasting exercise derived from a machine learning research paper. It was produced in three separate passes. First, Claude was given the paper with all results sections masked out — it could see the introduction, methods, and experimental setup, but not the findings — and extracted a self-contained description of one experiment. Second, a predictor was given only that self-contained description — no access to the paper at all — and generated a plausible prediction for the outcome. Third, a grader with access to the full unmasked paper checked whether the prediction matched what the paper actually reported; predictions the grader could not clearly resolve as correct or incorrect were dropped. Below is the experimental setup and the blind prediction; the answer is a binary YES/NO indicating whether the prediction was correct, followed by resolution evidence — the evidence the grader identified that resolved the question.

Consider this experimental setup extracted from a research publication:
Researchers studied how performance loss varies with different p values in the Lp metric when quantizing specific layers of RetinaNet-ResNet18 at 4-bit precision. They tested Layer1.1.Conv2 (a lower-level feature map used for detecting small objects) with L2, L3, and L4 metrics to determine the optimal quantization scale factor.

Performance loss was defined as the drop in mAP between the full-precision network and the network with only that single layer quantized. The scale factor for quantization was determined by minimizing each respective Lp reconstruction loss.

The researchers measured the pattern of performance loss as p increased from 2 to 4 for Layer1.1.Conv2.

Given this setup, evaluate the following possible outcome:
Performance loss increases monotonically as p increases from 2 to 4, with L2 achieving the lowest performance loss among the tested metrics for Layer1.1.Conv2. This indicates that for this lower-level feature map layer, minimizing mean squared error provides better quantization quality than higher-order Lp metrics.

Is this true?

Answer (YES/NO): NO